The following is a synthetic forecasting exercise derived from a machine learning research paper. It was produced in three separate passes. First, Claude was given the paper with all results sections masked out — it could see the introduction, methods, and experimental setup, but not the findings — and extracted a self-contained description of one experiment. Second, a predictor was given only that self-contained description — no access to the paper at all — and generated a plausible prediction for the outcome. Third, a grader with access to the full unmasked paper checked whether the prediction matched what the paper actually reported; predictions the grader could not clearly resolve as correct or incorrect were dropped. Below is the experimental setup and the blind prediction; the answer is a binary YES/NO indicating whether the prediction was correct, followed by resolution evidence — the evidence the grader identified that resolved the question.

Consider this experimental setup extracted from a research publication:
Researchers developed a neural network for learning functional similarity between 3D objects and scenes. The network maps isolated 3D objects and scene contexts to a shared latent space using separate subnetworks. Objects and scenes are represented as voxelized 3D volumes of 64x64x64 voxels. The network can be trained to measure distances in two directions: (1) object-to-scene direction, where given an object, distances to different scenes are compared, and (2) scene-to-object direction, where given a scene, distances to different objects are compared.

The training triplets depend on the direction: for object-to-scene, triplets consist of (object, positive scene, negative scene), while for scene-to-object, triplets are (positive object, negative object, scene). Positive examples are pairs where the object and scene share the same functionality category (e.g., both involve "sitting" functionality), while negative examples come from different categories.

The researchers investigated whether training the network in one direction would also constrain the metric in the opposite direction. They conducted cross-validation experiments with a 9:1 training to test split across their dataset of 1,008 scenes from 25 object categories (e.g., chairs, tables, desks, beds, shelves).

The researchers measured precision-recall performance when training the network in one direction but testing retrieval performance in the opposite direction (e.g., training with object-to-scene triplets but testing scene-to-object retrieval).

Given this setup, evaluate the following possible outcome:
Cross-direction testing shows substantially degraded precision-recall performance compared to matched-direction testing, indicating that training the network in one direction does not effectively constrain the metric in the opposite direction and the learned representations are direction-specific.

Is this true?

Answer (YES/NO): NO